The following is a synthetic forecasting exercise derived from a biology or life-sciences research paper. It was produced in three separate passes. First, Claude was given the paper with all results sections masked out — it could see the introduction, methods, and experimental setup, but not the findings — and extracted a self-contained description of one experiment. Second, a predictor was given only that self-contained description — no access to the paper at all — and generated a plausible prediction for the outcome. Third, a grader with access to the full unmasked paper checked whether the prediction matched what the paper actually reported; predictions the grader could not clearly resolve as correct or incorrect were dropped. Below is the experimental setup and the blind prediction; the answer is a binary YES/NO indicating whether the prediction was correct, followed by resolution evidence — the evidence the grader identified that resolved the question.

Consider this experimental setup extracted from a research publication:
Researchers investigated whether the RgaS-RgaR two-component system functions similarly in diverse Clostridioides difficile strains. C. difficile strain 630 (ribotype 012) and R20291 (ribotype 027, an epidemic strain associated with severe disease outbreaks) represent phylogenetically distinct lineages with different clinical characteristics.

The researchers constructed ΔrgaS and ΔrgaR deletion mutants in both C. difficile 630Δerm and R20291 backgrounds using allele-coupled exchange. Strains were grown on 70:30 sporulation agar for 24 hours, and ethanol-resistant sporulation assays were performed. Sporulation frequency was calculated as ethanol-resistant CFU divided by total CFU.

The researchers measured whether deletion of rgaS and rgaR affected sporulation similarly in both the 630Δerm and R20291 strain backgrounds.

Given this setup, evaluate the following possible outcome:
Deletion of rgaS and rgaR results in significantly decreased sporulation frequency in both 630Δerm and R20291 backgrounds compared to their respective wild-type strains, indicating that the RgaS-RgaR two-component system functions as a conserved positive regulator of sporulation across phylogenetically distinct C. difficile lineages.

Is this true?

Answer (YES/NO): YES